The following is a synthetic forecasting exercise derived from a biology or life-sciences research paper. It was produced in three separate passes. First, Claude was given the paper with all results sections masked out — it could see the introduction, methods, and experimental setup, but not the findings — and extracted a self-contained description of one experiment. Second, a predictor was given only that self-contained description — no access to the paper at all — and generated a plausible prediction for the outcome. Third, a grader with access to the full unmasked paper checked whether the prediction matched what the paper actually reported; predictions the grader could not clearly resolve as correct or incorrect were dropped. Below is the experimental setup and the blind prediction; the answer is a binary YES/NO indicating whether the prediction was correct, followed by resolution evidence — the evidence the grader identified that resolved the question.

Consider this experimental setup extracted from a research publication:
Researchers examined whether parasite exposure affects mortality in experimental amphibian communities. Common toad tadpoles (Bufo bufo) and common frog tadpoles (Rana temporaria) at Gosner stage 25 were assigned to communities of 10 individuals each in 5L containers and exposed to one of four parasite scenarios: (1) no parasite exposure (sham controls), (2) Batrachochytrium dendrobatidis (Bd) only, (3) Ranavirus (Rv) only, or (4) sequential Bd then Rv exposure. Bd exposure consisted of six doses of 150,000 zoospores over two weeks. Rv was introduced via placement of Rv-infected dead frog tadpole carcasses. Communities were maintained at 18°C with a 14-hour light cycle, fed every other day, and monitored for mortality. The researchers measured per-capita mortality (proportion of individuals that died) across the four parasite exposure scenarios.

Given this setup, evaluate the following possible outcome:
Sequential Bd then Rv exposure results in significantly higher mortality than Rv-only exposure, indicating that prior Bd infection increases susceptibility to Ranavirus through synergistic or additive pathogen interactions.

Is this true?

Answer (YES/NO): NO